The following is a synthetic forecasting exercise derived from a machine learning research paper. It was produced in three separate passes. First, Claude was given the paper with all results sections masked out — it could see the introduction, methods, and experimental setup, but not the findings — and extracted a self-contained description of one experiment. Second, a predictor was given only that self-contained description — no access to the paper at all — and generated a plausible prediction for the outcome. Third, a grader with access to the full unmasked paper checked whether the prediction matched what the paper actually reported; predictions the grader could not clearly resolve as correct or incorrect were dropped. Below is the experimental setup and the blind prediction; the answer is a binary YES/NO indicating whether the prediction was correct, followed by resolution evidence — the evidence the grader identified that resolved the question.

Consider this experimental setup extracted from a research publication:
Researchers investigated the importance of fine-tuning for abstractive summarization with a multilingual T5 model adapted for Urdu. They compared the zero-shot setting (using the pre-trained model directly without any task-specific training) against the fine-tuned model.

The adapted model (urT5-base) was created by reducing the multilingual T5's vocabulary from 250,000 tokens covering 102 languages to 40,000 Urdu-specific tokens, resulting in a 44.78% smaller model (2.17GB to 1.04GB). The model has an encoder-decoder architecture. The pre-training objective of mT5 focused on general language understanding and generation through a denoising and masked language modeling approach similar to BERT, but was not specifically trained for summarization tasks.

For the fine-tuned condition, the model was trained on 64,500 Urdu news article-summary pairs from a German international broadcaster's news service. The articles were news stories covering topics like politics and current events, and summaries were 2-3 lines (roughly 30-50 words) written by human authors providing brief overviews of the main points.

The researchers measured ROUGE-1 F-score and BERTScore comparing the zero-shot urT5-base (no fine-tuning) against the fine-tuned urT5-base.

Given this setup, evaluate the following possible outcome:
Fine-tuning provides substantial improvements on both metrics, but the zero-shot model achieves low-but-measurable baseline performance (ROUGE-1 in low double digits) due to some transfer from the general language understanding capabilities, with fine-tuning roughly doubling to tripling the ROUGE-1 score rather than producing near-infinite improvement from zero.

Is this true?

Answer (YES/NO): YES